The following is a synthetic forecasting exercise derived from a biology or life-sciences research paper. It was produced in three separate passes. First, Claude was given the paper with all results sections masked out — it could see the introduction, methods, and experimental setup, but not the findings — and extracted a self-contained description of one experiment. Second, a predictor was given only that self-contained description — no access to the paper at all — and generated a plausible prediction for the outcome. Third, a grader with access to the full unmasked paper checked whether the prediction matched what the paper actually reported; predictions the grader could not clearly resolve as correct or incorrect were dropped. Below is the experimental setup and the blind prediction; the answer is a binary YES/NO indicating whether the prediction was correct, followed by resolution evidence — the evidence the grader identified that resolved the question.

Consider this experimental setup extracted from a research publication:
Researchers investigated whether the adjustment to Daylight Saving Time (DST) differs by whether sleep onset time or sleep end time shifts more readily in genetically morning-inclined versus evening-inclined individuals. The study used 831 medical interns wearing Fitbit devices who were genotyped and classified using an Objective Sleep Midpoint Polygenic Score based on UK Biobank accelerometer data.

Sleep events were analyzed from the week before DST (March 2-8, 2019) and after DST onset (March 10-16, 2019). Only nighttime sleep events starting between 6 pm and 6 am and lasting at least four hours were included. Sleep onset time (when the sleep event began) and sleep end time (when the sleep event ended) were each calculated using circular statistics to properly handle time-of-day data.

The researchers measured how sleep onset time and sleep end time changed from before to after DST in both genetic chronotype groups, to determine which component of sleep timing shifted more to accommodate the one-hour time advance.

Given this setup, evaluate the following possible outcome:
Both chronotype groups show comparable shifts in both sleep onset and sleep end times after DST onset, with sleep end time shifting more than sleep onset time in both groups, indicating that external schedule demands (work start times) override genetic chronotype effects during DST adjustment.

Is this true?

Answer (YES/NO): NO